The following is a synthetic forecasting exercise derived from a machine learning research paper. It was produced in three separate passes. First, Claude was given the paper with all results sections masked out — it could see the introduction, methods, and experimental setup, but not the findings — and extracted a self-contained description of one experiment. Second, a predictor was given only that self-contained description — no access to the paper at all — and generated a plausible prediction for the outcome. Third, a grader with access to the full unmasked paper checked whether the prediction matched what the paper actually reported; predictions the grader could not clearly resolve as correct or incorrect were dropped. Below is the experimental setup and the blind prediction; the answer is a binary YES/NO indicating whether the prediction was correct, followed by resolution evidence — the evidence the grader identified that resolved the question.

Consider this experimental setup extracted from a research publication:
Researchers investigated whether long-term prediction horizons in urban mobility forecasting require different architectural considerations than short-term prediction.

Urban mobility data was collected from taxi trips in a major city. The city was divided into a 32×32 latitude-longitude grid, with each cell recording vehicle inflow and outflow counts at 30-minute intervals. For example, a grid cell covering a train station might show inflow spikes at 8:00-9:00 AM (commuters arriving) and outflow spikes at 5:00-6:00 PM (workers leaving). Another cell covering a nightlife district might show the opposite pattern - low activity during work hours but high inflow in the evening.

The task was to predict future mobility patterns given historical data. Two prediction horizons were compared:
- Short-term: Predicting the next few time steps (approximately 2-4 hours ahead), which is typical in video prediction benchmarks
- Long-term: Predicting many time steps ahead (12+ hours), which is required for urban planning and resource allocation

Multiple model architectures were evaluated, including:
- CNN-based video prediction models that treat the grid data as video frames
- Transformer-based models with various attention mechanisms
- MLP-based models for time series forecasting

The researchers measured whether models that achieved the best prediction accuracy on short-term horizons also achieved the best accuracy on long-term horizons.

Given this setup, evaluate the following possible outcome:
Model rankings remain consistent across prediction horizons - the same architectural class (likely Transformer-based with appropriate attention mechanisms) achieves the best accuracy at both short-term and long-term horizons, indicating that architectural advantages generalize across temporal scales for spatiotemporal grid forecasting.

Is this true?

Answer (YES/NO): YES